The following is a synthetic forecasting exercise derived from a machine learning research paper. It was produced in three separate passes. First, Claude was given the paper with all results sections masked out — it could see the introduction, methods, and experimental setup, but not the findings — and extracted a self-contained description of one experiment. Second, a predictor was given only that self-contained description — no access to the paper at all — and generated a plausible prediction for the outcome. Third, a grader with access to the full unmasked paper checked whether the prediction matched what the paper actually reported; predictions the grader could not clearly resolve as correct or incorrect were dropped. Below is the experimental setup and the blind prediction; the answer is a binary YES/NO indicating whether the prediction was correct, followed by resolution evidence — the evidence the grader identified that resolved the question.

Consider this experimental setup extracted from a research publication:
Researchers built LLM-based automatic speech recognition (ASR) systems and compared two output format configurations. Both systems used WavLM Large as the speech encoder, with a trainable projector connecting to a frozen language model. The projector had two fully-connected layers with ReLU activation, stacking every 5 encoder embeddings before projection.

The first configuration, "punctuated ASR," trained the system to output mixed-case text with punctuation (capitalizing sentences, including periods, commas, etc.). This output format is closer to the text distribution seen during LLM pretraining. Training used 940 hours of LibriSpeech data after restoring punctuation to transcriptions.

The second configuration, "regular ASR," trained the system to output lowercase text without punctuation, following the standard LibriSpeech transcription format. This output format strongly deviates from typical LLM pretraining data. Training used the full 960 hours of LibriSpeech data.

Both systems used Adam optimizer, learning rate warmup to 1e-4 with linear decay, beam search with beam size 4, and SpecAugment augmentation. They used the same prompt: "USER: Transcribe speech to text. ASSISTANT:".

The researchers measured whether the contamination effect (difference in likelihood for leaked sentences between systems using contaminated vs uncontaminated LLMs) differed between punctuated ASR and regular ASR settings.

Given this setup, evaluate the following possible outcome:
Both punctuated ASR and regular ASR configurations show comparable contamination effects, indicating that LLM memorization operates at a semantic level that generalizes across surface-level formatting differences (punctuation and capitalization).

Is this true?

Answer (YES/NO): NO